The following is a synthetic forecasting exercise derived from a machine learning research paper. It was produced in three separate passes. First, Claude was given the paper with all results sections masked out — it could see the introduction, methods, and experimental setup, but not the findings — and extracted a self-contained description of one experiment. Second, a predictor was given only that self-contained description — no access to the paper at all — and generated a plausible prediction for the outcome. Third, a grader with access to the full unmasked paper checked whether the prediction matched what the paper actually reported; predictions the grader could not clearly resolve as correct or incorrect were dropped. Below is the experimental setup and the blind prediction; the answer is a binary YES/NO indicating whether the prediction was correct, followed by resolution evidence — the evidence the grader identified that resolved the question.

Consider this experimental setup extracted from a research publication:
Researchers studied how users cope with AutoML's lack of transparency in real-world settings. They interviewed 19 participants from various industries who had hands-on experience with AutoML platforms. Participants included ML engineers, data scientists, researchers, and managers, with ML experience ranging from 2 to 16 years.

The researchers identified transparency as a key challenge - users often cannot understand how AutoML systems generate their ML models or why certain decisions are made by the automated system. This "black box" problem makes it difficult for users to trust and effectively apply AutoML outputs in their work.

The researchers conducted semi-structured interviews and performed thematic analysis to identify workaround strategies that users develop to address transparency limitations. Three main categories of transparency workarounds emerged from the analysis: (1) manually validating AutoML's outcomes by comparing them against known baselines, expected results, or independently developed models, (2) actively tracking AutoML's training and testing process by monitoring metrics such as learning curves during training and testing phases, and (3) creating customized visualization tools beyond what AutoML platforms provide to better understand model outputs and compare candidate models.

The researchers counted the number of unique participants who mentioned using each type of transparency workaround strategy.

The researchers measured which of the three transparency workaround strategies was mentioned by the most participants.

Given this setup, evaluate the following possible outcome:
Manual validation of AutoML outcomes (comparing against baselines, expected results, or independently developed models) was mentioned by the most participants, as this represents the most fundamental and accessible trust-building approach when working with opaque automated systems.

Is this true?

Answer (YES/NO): NO